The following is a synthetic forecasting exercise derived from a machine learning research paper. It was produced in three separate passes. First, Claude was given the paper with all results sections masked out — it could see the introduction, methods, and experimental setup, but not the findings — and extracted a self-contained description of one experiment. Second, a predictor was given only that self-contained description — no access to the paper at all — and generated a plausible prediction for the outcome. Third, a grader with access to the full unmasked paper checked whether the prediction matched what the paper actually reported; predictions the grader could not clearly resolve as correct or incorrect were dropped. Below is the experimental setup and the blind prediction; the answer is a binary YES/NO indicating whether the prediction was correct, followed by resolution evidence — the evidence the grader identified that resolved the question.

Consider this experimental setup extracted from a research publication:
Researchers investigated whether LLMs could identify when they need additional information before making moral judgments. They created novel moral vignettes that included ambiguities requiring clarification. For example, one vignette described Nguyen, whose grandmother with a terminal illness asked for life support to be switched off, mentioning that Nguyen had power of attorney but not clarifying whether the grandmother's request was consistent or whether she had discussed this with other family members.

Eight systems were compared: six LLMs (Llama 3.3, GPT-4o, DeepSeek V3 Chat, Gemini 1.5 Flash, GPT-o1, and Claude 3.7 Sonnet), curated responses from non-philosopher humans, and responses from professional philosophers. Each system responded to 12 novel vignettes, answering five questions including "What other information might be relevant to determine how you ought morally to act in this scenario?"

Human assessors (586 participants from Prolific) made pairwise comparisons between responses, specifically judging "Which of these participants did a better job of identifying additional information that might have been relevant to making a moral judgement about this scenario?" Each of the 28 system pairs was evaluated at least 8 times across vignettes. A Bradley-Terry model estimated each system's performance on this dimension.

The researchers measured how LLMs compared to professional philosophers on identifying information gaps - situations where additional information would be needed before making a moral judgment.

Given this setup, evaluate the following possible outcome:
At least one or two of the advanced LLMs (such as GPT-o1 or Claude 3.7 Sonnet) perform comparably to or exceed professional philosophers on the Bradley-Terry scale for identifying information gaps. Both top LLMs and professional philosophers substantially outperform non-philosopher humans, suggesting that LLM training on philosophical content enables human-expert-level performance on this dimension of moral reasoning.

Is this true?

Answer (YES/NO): NO